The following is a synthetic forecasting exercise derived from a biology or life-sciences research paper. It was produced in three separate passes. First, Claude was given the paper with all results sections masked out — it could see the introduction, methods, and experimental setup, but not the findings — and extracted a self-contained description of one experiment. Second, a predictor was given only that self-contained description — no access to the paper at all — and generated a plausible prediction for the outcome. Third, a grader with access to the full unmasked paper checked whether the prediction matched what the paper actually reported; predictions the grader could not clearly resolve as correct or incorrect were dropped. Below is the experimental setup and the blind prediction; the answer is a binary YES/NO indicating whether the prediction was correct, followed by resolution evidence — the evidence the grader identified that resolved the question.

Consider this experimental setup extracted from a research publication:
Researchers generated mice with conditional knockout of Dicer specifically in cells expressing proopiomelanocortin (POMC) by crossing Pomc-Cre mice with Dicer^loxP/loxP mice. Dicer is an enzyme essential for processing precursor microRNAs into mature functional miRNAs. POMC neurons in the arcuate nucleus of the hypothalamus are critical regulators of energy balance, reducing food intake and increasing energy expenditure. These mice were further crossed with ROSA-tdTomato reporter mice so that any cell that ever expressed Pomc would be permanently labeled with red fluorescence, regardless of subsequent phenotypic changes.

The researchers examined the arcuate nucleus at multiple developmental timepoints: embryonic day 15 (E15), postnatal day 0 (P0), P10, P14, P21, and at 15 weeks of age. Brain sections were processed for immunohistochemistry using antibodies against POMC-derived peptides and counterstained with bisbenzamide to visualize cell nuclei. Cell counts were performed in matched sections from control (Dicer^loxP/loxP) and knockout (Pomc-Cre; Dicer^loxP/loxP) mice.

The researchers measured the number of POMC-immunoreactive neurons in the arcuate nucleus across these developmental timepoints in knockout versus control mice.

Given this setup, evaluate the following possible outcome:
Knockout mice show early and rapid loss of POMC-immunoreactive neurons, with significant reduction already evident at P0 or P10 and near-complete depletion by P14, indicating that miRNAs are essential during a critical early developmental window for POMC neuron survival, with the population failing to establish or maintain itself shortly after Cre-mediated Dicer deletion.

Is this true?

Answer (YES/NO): NO